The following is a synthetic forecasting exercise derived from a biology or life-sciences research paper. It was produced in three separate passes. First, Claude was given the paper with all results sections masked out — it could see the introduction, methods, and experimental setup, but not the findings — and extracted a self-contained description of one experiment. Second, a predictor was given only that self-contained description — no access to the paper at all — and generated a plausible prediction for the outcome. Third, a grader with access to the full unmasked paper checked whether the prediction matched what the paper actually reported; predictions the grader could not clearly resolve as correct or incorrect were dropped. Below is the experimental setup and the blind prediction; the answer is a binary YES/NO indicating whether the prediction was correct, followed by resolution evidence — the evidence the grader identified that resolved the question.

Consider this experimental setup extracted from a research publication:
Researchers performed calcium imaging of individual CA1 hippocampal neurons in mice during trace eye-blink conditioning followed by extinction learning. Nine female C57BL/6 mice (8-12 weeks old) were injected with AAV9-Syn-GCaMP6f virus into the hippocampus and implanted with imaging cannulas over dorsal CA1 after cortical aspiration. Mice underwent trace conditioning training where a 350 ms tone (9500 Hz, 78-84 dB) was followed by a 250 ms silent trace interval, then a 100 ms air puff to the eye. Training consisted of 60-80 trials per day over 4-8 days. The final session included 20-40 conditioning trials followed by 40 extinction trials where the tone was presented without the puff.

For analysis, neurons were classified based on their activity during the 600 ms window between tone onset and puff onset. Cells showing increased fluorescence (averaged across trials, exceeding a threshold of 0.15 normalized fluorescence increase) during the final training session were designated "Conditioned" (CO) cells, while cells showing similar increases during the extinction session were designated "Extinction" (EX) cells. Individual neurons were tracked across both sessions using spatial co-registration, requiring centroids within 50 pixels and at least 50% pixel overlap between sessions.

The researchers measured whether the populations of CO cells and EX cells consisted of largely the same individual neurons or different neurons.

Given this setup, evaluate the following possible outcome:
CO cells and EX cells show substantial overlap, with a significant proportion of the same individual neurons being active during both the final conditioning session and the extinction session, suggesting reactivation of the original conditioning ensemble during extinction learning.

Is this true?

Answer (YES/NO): NO